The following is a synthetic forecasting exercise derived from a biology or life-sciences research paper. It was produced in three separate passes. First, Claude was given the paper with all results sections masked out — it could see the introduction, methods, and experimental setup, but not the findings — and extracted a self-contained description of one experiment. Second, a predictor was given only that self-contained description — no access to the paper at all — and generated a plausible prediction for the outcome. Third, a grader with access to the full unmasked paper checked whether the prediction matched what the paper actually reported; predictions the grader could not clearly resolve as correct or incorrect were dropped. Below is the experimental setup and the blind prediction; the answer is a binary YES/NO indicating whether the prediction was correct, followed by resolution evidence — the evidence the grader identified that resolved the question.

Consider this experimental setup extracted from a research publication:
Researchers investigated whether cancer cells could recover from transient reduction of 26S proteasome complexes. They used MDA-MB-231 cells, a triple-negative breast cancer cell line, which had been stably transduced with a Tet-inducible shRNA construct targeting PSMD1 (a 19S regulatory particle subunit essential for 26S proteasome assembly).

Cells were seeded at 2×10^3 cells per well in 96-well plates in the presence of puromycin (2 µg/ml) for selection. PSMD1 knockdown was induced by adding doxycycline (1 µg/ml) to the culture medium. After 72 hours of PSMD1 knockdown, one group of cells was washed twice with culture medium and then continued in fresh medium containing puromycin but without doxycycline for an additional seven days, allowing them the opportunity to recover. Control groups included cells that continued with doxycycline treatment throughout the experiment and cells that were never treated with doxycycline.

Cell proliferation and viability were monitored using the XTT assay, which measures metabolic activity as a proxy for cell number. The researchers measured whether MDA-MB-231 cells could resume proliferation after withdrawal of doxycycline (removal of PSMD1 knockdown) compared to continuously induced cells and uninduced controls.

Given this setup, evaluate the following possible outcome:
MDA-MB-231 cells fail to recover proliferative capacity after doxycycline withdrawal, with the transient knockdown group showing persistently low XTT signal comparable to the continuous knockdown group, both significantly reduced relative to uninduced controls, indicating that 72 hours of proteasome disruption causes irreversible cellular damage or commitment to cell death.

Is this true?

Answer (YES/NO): YES